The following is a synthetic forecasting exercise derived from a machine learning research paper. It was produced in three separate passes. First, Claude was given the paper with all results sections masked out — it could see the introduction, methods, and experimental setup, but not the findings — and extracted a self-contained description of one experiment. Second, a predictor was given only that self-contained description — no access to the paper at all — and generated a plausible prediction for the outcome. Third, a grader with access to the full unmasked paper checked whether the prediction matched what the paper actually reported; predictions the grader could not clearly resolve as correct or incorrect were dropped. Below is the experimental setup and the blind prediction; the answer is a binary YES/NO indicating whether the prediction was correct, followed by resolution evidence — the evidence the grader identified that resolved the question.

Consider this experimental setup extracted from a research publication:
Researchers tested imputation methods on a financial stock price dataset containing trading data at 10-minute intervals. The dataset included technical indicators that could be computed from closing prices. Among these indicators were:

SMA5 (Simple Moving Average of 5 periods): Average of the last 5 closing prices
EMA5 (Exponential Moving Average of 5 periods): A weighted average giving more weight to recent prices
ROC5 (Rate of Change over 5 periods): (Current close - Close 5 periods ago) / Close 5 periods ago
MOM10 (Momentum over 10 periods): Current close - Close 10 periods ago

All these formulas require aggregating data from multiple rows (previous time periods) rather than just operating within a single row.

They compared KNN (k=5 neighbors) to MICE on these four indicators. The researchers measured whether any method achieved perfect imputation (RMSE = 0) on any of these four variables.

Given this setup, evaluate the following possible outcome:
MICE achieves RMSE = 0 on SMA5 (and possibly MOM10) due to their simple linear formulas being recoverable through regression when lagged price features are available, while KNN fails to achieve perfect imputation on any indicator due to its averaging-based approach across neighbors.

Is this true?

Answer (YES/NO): NO